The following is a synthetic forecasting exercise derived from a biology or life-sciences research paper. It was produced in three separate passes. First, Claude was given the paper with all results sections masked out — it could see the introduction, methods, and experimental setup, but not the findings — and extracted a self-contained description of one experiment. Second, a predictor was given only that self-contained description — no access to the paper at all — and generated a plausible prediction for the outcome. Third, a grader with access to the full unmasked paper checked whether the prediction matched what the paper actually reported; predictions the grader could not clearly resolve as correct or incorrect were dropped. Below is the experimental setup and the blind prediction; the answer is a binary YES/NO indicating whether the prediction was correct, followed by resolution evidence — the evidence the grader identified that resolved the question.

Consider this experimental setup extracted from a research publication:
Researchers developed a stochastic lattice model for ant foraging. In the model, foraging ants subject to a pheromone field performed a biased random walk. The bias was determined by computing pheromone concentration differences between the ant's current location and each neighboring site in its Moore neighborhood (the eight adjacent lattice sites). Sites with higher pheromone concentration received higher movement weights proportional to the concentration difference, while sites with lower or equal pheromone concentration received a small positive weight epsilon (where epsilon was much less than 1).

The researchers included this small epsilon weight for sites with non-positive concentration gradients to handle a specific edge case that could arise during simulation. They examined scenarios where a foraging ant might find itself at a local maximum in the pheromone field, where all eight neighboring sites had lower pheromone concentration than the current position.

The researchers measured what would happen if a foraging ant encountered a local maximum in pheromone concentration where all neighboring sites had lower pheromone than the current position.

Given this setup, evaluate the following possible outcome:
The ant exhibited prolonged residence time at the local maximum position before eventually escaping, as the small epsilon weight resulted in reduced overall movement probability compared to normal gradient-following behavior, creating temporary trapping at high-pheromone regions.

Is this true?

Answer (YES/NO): NO